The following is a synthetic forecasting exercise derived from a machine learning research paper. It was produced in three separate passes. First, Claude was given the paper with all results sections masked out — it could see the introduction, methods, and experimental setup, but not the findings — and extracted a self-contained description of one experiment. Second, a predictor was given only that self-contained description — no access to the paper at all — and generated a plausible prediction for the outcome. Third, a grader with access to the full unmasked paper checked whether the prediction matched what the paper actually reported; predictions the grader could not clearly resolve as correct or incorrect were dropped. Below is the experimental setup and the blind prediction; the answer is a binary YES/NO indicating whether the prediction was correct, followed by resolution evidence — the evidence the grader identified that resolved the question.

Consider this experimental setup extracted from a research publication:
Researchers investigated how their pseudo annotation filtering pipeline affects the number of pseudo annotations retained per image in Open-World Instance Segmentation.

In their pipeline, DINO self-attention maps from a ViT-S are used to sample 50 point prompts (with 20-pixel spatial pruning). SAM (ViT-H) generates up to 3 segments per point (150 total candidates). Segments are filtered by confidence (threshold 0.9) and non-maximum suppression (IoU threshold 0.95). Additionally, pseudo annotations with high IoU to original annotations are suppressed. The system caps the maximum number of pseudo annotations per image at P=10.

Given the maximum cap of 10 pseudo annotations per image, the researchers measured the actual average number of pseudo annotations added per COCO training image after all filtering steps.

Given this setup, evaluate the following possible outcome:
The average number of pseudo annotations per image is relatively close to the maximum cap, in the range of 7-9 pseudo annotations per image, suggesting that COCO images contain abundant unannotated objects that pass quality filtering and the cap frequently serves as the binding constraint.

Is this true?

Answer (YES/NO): YES